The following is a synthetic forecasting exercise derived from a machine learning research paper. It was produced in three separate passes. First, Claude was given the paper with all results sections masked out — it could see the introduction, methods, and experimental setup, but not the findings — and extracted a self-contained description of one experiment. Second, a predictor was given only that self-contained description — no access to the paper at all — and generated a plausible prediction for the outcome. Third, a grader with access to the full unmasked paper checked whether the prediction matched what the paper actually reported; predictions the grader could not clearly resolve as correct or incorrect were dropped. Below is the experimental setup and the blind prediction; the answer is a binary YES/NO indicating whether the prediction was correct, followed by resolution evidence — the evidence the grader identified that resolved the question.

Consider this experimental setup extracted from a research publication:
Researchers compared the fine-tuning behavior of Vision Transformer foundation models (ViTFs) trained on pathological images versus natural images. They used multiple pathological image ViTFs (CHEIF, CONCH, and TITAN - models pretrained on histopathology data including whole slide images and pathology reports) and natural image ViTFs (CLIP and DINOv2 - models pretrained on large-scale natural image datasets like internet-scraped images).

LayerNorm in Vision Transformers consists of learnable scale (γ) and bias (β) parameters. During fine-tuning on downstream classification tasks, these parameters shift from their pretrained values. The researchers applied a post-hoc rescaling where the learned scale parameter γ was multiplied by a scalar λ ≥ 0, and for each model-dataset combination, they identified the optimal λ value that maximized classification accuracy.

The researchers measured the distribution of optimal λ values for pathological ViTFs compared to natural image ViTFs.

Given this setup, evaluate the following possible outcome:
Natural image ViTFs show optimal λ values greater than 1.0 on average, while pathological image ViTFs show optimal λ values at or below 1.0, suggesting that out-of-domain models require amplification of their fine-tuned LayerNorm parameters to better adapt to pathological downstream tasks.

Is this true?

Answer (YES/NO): YES